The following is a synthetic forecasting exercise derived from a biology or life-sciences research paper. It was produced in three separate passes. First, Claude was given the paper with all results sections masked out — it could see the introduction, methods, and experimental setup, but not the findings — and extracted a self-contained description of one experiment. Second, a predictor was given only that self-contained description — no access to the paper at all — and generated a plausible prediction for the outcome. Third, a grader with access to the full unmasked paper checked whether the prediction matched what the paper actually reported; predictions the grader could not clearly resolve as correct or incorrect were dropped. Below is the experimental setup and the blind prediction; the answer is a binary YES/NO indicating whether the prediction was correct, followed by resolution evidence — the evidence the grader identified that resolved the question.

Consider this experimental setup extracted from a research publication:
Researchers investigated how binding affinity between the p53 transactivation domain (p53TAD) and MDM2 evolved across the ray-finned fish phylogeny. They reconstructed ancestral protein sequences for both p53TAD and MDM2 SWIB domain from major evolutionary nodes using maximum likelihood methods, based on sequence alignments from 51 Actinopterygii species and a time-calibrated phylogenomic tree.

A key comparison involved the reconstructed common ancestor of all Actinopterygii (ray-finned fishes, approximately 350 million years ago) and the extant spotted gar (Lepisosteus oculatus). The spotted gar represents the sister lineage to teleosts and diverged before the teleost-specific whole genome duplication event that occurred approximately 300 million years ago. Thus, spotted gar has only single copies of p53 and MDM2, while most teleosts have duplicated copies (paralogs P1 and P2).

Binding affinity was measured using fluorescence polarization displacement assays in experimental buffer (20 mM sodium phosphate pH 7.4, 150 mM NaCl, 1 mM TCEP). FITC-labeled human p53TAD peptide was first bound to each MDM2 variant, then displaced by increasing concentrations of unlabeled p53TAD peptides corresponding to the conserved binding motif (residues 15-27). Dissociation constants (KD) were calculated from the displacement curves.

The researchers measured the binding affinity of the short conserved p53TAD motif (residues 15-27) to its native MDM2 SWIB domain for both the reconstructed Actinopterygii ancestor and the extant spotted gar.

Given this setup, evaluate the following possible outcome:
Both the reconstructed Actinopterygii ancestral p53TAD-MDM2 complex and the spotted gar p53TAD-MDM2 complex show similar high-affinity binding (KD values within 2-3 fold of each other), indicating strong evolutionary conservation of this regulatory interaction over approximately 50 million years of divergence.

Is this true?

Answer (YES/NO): NO